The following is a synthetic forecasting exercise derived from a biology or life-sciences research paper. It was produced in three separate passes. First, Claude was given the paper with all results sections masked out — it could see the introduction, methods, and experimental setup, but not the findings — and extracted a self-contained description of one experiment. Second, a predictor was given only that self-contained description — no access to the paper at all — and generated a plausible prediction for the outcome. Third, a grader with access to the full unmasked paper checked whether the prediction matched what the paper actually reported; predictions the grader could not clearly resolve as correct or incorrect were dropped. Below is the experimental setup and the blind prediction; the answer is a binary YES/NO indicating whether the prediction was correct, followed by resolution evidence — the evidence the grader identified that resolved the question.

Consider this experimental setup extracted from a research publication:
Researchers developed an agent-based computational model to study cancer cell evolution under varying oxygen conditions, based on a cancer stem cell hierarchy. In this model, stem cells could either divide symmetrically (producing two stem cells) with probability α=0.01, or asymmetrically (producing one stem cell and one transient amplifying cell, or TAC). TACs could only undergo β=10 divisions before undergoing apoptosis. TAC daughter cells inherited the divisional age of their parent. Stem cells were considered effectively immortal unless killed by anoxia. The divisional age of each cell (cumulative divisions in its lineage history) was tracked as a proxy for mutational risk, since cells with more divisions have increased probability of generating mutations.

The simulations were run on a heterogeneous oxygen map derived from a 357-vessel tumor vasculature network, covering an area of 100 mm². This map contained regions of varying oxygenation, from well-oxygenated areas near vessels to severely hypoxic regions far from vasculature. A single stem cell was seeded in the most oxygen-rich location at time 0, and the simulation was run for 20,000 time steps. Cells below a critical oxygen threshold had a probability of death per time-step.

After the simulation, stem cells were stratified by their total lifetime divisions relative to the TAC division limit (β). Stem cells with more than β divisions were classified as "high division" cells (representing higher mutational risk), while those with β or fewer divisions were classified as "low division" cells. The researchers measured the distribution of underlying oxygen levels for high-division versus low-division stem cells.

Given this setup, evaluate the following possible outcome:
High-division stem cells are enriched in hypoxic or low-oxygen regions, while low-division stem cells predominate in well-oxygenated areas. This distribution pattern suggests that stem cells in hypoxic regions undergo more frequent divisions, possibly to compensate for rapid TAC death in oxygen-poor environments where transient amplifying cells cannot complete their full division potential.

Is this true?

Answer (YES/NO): YES